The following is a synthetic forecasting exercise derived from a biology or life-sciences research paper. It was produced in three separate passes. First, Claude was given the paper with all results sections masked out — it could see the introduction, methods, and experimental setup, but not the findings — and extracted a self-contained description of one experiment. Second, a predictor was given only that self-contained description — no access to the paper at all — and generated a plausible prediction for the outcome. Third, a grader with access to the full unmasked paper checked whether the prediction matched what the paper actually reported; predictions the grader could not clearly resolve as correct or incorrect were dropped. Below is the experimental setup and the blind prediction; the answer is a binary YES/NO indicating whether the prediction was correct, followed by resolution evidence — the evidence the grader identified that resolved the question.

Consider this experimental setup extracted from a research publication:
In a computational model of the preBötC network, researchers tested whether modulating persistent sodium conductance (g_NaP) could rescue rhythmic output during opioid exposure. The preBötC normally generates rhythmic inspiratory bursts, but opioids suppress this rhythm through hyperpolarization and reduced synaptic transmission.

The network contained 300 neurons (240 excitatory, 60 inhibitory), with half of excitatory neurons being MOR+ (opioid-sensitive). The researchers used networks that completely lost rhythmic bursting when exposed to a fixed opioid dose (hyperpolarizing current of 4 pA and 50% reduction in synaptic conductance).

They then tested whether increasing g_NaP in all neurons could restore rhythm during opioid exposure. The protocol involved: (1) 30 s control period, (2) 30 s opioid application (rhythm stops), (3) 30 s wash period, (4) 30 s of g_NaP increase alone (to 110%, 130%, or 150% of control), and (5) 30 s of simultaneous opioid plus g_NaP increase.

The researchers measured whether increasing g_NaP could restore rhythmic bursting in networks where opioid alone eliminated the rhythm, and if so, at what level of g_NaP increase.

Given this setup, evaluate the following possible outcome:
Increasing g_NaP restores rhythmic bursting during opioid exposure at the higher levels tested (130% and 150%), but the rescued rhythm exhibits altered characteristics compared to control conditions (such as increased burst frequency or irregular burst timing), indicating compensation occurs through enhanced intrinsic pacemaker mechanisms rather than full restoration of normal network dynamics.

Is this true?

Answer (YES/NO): NO